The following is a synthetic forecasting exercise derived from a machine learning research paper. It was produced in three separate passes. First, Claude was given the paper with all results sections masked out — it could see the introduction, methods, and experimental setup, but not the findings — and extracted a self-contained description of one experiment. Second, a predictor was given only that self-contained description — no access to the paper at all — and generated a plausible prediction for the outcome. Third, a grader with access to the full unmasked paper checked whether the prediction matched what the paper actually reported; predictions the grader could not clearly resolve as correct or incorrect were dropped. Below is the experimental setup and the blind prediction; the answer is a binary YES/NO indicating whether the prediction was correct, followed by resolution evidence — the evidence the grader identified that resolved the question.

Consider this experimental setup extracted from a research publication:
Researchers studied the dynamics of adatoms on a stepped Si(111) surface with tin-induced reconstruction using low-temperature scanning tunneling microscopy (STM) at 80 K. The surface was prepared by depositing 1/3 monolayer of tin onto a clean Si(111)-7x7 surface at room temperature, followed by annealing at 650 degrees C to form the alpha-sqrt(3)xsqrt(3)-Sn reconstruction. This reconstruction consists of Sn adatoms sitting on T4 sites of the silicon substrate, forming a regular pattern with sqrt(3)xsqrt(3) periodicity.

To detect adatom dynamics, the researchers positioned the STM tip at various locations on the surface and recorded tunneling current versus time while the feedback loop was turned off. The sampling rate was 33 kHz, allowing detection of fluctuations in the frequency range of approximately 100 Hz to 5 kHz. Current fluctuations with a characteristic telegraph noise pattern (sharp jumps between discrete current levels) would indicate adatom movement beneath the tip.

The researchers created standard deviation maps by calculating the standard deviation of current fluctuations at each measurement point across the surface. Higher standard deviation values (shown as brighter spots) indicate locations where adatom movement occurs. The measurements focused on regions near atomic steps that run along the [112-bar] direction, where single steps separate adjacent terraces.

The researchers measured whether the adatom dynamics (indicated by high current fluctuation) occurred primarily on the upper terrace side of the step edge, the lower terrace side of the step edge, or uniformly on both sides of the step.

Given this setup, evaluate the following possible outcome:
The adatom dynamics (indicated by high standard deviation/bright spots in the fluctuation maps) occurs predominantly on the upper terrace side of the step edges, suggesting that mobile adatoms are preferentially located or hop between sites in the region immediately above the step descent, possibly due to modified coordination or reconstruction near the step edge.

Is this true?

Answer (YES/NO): NO